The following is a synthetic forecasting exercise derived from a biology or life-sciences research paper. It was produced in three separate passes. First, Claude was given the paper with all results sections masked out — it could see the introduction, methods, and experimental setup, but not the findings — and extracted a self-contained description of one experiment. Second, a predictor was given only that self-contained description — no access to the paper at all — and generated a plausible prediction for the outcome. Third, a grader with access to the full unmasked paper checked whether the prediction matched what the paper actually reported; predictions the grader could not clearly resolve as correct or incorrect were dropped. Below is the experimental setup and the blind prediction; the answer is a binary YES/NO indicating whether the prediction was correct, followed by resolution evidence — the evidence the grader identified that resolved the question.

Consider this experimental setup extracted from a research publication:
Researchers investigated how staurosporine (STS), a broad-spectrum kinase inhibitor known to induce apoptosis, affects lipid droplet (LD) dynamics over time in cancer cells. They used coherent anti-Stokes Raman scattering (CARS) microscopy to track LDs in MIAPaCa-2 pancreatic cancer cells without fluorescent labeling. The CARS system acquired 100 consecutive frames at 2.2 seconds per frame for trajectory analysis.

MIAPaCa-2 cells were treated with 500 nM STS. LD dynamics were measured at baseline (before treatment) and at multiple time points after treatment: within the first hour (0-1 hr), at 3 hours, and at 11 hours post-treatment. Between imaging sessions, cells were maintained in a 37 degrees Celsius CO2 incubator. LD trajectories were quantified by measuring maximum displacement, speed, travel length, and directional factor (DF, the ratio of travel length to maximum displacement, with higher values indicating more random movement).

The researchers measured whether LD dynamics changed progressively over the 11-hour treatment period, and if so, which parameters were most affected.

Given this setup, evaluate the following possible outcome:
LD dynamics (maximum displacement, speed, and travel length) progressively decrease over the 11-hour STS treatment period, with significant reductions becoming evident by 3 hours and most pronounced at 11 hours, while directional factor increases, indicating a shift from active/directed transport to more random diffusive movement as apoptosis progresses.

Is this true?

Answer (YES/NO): NO